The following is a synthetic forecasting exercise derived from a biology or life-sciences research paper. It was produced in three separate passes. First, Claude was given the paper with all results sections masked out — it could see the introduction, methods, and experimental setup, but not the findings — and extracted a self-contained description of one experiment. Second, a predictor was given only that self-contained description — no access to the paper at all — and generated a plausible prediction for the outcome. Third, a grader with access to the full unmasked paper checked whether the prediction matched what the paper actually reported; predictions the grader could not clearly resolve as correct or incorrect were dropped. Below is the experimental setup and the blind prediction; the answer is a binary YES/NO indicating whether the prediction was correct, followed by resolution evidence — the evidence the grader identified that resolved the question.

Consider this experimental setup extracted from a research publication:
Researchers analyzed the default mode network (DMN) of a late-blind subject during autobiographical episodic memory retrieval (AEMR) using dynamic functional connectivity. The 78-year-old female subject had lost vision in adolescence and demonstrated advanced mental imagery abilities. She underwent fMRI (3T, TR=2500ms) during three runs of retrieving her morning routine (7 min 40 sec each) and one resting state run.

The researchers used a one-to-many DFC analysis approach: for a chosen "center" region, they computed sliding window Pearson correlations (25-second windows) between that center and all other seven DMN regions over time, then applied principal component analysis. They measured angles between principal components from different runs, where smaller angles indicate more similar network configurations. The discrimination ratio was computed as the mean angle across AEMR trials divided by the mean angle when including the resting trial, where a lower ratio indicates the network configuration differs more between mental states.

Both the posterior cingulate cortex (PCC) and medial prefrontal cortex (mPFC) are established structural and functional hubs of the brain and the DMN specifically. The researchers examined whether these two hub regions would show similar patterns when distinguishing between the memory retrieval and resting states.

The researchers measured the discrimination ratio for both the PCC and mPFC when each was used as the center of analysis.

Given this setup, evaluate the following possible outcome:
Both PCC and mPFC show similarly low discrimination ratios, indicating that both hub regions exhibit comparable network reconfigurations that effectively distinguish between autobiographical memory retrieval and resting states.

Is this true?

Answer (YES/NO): NO